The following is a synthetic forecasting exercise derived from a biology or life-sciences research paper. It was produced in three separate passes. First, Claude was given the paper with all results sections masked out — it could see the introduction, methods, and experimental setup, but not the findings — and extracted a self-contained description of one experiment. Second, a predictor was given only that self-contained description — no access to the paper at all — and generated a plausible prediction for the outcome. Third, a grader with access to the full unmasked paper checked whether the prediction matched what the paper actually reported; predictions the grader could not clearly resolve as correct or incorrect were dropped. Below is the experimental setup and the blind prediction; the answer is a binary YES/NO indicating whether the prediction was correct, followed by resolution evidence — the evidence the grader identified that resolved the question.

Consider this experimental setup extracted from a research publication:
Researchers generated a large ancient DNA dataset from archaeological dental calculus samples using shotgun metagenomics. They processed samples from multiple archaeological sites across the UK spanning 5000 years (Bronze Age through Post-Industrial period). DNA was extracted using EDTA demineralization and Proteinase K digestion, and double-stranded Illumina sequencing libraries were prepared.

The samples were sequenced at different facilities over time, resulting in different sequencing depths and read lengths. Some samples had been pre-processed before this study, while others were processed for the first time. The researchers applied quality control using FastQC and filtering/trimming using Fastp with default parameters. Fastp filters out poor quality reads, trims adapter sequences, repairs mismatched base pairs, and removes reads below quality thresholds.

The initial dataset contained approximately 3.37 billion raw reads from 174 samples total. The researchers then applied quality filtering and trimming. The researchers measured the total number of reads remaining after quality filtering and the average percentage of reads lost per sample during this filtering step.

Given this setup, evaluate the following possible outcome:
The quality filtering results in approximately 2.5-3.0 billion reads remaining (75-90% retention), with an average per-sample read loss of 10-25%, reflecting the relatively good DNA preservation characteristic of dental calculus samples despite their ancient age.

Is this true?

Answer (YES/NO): NO